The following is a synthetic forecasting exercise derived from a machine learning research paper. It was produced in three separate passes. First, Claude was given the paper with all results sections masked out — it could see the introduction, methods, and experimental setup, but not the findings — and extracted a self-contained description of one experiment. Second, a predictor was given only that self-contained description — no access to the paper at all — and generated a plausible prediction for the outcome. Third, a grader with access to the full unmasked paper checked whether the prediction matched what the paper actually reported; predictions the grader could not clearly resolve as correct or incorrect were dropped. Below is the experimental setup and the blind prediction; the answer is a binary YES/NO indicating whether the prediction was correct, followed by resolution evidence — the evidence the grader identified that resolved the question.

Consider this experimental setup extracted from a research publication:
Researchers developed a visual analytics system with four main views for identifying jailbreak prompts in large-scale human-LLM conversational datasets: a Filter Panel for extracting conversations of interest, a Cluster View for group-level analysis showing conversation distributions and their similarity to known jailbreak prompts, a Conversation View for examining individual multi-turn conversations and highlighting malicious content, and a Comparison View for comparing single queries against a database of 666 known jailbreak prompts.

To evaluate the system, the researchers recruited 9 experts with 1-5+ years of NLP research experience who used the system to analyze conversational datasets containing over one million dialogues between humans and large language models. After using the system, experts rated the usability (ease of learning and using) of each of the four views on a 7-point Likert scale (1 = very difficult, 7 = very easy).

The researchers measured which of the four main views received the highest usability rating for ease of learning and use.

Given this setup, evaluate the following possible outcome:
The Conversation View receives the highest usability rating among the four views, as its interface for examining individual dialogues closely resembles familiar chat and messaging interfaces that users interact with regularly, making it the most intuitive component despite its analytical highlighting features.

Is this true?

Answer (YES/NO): YES